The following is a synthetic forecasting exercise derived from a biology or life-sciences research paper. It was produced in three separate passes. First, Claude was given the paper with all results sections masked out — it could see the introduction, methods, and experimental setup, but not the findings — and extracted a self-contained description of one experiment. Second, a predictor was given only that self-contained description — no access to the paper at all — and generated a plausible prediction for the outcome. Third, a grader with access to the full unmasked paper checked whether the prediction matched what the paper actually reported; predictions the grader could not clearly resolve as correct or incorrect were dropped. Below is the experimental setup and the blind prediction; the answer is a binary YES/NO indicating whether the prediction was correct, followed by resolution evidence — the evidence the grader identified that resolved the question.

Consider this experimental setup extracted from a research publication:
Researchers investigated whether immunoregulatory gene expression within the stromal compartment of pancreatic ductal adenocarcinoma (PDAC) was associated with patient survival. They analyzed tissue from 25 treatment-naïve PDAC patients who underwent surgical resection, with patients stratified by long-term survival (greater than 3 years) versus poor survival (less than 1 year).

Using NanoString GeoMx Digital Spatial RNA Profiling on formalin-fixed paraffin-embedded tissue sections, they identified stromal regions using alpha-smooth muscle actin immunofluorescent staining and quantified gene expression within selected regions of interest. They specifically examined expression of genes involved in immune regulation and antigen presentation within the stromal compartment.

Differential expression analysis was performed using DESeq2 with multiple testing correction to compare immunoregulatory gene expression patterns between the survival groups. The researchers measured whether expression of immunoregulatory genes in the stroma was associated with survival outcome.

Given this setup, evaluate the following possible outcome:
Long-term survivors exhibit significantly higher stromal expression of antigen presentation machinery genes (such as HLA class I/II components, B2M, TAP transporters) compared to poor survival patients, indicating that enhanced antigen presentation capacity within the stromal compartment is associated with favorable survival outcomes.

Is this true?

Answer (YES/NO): YES